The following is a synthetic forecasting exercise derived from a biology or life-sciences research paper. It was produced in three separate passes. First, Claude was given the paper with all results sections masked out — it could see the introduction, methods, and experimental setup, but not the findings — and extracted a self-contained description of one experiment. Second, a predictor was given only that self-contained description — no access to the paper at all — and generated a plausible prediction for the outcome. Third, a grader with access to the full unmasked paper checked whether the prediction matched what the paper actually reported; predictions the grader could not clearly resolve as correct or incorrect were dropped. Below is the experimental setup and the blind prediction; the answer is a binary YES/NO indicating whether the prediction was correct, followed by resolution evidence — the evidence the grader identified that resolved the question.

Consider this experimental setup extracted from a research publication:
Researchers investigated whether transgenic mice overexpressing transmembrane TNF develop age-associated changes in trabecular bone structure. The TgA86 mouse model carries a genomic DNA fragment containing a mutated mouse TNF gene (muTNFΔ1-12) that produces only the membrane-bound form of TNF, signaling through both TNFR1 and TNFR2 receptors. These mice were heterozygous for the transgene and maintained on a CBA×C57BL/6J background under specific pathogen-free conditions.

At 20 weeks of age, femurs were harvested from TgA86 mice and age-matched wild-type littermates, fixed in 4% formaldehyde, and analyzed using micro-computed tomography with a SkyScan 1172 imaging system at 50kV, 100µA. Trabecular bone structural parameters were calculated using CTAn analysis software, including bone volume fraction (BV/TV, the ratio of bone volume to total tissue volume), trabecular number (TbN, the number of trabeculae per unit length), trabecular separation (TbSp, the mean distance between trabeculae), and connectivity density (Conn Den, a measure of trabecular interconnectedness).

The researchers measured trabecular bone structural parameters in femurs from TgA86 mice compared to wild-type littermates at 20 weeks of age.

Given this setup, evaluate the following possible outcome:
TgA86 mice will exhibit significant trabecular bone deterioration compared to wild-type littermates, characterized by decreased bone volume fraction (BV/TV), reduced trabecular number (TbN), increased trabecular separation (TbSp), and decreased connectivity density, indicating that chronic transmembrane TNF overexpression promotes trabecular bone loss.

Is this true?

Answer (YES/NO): YES